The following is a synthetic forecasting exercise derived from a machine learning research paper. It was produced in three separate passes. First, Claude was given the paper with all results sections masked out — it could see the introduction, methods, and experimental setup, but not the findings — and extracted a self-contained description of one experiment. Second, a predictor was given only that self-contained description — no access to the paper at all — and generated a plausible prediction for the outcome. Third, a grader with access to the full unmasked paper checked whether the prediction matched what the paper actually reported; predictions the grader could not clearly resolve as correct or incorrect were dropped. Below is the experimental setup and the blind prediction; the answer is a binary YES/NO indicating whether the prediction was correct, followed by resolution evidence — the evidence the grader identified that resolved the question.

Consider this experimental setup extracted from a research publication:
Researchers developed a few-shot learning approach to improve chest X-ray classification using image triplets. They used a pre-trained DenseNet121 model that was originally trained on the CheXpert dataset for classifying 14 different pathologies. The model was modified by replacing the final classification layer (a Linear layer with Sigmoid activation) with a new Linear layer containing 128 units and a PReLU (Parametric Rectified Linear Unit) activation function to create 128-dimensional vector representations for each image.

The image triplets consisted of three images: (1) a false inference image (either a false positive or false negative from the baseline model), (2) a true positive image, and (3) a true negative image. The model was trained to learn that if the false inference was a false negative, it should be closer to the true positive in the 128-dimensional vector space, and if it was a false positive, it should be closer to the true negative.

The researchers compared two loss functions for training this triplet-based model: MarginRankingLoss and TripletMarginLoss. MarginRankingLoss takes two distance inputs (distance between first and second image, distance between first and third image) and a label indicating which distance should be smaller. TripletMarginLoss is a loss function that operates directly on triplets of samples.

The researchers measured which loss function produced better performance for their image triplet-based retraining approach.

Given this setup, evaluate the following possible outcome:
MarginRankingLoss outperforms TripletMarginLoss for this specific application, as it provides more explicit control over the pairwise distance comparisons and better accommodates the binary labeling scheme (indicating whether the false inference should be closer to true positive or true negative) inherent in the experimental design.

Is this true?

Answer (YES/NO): YES